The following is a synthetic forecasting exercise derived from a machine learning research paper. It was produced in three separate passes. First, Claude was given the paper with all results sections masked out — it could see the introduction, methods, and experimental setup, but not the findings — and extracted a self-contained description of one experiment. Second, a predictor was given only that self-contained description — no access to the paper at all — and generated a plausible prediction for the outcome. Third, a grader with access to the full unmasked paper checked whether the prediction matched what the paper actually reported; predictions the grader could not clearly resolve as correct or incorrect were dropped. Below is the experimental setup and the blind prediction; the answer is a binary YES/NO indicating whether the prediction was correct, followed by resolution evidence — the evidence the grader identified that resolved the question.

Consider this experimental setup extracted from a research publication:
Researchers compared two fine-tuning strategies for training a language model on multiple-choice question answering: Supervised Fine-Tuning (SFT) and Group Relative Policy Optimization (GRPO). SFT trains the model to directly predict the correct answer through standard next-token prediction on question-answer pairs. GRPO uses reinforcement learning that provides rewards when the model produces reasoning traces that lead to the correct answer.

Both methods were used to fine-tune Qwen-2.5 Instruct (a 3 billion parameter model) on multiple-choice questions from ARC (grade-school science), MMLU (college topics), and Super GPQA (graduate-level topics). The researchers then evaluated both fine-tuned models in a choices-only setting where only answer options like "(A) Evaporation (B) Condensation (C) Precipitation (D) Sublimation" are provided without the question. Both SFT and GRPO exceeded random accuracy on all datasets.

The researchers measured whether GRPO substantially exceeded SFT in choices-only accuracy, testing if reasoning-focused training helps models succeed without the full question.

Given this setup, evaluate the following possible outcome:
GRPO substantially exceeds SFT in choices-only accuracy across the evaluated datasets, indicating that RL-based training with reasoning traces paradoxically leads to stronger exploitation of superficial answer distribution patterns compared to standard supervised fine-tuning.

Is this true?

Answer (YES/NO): NO